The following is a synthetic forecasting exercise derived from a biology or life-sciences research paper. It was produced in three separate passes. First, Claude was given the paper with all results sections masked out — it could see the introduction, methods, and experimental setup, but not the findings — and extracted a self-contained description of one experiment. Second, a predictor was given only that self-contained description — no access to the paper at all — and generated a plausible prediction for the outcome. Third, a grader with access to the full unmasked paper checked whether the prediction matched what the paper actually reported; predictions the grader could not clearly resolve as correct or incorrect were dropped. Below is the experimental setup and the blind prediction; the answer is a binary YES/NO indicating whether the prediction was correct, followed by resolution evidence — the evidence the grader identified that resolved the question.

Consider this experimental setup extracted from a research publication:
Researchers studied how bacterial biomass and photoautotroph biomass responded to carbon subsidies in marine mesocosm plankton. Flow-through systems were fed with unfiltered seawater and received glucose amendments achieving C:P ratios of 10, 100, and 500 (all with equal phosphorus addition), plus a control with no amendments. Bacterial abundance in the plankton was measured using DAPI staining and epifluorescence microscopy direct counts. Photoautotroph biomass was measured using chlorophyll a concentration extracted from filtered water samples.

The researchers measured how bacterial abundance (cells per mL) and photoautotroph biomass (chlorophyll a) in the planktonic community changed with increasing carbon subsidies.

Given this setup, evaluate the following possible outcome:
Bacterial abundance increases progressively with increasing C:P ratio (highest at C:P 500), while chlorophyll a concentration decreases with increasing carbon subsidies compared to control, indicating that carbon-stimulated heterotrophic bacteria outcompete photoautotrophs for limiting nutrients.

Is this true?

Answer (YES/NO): NO